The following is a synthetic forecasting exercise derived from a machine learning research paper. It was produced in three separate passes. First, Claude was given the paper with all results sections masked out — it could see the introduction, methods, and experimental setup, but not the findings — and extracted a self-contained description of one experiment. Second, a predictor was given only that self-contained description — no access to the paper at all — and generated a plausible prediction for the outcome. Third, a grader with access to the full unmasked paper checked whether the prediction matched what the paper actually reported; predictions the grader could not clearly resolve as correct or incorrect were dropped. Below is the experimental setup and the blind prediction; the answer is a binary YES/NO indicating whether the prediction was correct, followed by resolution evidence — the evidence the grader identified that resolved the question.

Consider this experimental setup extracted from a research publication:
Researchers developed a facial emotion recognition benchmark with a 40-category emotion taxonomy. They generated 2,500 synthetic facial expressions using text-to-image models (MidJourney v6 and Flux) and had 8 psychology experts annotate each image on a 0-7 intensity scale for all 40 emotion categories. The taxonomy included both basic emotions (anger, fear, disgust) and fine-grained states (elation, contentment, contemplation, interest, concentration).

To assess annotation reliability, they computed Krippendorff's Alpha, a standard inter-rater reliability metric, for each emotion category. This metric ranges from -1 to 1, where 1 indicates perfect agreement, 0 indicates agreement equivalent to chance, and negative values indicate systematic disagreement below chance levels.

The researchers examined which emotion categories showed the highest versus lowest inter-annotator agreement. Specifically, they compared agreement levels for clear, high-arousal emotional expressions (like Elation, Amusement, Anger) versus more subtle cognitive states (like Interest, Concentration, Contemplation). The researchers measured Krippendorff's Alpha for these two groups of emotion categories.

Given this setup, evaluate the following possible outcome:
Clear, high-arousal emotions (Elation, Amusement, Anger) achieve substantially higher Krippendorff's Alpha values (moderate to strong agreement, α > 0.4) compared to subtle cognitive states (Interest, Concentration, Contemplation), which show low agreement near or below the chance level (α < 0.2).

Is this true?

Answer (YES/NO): YES